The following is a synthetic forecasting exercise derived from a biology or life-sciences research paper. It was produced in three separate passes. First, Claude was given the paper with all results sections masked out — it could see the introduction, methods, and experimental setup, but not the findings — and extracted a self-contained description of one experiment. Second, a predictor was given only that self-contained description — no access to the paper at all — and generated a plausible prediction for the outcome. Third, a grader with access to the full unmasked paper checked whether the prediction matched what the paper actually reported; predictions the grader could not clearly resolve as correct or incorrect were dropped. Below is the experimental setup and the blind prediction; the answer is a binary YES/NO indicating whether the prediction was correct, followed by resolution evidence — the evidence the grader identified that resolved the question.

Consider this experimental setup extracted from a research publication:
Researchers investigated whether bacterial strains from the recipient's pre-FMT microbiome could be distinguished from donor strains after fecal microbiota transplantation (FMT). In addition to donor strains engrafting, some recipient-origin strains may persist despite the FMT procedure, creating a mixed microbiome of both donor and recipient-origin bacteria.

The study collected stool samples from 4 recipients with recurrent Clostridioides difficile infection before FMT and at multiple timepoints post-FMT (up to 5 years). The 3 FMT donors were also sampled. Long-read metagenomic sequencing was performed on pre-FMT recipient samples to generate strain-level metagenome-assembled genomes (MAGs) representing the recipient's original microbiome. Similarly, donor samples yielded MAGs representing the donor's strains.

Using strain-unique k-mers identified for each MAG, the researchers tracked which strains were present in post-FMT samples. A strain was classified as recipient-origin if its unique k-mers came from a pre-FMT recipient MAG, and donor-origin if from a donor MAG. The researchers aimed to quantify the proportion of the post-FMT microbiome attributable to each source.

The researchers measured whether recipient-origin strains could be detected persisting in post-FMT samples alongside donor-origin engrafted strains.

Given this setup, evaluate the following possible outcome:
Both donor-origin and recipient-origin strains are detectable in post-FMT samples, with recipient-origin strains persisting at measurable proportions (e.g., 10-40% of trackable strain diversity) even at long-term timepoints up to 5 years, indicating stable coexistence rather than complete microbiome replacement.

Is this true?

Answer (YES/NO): YES